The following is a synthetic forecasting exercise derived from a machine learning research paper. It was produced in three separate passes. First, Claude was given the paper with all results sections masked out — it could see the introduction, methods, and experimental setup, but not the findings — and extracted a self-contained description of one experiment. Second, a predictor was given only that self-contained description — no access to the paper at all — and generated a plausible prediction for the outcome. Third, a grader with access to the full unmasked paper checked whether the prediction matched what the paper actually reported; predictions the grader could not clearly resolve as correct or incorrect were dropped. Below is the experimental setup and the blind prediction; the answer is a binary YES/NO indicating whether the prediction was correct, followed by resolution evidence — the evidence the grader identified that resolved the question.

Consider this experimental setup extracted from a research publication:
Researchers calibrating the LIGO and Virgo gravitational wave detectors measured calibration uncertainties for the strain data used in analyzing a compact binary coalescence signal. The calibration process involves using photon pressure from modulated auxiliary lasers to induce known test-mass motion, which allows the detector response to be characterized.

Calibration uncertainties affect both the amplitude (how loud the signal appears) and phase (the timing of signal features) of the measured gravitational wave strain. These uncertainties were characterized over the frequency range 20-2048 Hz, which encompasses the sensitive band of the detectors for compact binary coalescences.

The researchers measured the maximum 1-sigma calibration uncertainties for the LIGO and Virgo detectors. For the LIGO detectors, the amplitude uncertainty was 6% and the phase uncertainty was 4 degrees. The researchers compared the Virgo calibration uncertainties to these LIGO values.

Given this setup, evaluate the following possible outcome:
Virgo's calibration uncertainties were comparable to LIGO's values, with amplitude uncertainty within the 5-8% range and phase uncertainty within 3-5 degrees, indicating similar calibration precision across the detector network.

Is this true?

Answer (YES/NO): NO